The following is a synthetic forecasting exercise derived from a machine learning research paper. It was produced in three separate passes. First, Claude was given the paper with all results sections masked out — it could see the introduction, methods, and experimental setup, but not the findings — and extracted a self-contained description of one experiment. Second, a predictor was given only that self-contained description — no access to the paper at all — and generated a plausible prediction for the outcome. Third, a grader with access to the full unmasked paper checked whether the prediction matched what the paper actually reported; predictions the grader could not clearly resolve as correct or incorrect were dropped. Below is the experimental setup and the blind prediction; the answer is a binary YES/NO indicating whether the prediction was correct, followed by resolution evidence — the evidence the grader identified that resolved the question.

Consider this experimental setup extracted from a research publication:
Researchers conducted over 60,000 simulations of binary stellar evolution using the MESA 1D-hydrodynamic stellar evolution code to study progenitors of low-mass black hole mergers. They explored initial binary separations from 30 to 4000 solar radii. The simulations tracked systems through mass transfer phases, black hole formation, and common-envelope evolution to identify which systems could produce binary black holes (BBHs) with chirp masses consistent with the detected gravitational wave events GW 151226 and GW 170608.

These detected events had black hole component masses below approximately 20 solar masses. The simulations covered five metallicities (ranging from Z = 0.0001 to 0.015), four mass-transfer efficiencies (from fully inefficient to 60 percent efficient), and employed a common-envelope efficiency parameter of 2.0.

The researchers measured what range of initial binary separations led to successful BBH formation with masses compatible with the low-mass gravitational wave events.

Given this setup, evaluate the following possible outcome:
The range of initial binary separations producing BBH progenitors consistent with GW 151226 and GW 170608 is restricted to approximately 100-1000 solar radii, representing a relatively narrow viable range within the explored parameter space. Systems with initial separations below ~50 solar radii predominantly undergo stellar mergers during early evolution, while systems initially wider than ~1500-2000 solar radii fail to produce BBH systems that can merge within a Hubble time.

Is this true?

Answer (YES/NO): NO